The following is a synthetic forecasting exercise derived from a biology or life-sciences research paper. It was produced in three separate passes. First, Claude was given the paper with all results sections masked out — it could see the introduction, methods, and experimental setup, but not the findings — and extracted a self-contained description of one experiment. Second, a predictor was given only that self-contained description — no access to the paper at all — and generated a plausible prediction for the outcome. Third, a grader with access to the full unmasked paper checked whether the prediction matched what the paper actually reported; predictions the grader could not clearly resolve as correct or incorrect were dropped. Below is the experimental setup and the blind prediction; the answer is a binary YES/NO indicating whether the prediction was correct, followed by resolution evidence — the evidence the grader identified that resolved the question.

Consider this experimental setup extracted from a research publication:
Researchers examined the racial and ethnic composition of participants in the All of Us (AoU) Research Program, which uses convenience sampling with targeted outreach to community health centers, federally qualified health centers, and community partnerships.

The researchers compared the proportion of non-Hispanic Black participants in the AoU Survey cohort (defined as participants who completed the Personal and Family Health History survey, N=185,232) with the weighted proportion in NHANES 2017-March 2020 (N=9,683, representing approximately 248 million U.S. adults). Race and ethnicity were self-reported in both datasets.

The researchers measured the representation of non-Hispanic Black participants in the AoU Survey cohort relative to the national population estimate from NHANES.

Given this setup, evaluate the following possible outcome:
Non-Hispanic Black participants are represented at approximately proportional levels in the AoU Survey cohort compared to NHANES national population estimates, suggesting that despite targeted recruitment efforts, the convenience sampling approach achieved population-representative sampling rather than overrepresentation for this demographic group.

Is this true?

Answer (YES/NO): NO